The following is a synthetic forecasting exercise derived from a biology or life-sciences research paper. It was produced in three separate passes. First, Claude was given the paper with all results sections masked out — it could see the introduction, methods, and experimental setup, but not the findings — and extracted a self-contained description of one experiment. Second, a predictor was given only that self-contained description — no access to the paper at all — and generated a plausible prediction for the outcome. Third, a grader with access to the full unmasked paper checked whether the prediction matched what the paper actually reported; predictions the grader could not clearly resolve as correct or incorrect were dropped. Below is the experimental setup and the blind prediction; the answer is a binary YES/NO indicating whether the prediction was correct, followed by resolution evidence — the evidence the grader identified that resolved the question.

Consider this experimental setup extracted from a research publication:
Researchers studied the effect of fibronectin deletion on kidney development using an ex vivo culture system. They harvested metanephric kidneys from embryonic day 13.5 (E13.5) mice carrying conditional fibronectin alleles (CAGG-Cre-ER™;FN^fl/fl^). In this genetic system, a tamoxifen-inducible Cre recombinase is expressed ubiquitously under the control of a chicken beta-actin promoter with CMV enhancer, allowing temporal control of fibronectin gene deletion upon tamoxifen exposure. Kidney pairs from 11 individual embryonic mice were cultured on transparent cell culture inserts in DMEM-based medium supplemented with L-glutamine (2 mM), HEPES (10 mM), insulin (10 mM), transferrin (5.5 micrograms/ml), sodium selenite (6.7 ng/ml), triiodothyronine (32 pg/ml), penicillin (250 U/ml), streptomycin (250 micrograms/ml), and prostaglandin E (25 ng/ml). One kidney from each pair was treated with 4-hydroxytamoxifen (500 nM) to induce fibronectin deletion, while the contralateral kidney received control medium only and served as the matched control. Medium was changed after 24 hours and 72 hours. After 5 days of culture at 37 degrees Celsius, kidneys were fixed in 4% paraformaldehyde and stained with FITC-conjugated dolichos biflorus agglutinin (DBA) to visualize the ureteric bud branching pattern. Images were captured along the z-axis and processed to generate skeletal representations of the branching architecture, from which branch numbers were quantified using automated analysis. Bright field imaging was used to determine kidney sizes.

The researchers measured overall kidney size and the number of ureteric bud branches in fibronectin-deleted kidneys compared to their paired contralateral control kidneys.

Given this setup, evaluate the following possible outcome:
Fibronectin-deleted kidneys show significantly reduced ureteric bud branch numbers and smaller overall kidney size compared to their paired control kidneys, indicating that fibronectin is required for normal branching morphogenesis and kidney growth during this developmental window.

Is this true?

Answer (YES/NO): YES